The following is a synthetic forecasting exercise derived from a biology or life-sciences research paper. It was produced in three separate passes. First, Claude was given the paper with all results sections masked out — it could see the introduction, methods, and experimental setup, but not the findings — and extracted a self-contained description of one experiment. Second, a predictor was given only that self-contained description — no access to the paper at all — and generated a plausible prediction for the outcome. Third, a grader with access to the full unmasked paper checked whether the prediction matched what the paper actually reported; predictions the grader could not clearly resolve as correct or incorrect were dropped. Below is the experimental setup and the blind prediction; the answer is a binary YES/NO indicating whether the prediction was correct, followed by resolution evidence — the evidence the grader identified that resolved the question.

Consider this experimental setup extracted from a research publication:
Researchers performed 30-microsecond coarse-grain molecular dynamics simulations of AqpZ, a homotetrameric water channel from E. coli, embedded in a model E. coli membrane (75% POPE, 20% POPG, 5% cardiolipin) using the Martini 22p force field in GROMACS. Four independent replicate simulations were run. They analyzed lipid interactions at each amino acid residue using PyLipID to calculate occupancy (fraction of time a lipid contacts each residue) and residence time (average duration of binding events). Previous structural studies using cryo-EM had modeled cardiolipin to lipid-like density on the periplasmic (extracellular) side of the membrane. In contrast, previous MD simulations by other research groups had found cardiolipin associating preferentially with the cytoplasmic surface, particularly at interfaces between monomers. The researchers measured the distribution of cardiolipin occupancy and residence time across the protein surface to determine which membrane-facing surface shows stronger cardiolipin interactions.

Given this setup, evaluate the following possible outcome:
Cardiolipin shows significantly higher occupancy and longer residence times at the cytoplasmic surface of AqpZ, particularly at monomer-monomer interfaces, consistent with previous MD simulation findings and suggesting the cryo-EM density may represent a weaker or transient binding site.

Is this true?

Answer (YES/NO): YES